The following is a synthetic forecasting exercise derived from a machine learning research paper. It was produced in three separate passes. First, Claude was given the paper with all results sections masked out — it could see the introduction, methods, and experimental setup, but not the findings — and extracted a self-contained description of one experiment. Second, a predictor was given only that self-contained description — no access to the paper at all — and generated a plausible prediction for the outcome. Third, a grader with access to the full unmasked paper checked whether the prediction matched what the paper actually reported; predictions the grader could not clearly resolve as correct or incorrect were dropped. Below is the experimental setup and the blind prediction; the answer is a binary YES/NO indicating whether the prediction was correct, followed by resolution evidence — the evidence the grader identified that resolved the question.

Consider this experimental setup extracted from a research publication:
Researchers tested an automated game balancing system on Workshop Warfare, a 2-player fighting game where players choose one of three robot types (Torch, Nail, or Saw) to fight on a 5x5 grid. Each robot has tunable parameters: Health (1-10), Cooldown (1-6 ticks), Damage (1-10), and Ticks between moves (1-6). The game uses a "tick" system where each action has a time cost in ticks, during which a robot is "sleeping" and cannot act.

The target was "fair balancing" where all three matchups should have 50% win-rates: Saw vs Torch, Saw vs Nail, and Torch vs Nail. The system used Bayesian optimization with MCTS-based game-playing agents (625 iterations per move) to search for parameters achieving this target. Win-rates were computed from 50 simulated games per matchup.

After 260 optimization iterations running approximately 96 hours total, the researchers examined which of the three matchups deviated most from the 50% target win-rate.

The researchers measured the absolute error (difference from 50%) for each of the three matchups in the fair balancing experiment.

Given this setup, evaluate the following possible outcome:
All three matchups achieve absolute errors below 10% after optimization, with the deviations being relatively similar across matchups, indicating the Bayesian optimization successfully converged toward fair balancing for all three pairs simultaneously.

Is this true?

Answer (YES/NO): NO